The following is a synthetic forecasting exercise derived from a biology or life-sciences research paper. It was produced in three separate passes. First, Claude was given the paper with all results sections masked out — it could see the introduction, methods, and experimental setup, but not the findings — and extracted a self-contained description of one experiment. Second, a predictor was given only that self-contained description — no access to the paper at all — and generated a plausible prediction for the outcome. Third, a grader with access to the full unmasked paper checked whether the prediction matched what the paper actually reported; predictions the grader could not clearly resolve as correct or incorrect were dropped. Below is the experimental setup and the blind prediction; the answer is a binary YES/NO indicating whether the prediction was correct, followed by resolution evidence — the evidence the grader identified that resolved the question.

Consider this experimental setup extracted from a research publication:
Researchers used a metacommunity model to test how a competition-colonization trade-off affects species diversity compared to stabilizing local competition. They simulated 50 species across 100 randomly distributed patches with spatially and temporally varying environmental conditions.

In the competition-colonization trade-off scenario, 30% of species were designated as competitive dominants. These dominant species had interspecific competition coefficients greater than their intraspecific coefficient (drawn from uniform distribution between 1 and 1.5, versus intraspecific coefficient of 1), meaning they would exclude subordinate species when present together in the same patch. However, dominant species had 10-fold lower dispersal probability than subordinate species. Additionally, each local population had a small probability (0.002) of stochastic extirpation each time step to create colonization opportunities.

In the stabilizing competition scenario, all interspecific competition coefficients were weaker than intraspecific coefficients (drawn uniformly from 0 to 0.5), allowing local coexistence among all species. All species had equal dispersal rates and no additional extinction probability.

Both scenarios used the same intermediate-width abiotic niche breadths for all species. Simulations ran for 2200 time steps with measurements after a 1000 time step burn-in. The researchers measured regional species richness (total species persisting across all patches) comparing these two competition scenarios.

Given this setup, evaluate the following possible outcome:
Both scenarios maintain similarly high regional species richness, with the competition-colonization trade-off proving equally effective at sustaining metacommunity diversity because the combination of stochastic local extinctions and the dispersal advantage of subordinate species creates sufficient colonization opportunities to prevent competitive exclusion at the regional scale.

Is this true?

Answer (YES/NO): NO